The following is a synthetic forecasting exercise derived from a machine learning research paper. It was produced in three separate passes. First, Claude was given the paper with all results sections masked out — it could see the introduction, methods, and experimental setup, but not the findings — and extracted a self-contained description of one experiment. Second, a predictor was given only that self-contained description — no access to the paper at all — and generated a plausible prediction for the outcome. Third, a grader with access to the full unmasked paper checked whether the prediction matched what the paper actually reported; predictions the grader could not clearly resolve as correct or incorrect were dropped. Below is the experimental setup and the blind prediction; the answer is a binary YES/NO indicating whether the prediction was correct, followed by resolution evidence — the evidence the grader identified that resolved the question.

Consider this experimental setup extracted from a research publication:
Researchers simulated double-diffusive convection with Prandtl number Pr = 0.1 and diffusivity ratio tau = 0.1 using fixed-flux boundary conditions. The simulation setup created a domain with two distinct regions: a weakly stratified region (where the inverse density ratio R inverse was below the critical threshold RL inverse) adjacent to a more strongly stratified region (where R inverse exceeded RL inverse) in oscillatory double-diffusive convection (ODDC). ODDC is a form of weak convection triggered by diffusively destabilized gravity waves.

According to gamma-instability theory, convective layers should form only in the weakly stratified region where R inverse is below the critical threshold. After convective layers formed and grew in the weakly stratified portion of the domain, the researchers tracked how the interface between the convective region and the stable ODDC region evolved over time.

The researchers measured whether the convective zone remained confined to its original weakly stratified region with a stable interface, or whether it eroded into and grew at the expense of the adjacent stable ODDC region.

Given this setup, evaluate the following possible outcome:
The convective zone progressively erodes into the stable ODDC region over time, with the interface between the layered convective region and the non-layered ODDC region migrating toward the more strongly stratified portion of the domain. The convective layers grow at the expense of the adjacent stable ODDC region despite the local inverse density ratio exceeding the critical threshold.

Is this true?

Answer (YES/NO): YES